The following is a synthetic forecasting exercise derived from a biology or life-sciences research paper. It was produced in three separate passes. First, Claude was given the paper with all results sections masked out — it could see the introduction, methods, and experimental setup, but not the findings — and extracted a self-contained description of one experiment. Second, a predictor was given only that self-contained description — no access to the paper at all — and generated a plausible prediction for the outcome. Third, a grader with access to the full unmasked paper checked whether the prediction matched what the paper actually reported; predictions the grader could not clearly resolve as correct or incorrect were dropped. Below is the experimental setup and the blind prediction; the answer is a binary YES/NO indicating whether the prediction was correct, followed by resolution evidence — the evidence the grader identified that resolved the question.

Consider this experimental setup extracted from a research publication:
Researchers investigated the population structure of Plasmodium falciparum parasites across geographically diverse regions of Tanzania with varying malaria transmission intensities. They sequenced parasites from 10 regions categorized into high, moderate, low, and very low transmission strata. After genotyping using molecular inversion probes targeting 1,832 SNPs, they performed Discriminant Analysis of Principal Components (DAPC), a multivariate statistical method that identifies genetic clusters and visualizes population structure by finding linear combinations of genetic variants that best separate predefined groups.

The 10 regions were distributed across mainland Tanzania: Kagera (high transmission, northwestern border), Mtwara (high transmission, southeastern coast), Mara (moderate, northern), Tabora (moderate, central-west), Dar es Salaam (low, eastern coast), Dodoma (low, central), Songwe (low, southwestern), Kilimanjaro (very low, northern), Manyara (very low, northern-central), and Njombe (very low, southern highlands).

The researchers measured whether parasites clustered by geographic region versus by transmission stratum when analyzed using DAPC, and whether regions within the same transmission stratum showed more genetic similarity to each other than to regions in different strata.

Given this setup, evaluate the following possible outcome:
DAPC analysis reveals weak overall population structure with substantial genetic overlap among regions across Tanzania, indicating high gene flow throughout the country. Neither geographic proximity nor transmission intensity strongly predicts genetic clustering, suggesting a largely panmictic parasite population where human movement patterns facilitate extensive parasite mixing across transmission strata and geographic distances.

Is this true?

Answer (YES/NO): NO